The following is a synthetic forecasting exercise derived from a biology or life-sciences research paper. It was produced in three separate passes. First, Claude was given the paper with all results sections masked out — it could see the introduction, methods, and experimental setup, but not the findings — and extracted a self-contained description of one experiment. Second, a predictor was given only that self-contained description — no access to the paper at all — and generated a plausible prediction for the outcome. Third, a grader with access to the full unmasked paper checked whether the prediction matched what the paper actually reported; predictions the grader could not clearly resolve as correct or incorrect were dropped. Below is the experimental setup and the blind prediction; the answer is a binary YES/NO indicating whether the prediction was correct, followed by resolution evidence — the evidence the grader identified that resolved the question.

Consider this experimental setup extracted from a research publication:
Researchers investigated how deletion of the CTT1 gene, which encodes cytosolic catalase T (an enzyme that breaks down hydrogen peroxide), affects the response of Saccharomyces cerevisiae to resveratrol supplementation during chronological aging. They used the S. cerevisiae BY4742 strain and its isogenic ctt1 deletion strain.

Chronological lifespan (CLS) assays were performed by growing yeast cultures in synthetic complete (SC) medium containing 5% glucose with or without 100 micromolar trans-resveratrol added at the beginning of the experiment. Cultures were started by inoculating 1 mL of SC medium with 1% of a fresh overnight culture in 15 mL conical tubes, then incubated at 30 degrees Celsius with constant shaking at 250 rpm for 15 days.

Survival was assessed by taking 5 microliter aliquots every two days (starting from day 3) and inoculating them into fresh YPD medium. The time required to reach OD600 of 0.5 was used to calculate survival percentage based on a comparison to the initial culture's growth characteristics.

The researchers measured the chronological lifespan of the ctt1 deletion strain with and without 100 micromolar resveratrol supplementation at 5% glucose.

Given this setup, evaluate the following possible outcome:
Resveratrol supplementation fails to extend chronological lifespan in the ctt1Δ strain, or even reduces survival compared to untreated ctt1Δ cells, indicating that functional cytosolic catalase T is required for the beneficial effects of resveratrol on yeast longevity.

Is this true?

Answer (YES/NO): YES